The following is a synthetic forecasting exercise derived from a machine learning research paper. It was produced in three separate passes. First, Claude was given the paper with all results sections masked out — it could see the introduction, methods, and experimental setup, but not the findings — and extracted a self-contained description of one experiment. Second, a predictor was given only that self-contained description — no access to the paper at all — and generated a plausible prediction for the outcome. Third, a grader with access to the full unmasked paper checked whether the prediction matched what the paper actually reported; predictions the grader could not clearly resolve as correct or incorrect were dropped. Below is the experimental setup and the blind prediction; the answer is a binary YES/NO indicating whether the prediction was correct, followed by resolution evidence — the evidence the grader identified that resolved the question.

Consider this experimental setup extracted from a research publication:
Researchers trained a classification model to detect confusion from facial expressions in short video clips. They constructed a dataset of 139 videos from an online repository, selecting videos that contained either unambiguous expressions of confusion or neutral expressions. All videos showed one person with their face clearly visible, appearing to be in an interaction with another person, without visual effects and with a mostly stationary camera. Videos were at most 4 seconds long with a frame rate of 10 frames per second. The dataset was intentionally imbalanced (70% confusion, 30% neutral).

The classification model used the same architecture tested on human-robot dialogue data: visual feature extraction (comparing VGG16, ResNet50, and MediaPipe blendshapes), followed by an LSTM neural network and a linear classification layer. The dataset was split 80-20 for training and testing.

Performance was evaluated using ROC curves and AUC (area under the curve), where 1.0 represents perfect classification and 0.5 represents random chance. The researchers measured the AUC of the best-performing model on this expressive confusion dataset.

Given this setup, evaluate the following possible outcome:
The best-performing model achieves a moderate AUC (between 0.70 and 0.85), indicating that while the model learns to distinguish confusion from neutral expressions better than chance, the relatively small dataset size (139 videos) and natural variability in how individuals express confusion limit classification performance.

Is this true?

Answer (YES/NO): YES